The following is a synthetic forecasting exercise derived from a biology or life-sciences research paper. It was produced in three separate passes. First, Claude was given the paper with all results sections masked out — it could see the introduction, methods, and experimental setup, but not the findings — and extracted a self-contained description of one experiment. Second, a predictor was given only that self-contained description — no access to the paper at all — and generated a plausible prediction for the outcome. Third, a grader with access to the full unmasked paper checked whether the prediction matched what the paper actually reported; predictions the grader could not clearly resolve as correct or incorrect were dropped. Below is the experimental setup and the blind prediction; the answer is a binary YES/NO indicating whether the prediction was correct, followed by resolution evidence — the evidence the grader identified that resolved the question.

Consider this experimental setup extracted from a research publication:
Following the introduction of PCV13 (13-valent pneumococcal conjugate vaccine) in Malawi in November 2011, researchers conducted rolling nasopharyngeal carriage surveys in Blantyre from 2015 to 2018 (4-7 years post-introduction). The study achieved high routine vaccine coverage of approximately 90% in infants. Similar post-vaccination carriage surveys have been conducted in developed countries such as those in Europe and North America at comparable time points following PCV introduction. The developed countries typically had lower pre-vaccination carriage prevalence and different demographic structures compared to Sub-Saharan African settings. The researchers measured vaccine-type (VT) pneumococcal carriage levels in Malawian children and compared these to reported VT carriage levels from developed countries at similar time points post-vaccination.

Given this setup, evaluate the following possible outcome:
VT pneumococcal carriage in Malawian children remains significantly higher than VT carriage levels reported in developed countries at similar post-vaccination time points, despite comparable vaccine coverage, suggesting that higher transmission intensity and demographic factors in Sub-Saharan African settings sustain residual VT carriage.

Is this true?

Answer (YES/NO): YES